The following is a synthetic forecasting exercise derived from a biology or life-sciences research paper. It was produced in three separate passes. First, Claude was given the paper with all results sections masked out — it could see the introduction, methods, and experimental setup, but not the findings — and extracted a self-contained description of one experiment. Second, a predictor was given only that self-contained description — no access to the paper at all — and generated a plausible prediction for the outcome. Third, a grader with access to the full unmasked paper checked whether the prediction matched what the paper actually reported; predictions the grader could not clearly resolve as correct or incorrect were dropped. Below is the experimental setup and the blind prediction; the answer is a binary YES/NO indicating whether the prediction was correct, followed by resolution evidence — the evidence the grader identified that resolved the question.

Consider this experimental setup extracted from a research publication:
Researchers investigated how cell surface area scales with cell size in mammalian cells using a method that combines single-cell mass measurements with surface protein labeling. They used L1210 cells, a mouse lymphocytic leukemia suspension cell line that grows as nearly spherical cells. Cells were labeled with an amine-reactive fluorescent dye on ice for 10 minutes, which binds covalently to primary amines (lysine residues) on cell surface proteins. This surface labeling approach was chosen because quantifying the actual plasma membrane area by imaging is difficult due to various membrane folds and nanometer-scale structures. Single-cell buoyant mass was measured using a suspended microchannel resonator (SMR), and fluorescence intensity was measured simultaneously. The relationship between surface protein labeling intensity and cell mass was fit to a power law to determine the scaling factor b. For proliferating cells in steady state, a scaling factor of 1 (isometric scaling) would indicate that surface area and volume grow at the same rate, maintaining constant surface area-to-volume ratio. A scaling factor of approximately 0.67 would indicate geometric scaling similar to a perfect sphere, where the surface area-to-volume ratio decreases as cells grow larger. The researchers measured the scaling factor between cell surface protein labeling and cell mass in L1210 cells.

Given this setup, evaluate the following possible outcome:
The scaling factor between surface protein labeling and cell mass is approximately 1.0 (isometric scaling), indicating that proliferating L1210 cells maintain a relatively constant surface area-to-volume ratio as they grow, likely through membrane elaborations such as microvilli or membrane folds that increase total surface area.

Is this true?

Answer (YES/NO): YES